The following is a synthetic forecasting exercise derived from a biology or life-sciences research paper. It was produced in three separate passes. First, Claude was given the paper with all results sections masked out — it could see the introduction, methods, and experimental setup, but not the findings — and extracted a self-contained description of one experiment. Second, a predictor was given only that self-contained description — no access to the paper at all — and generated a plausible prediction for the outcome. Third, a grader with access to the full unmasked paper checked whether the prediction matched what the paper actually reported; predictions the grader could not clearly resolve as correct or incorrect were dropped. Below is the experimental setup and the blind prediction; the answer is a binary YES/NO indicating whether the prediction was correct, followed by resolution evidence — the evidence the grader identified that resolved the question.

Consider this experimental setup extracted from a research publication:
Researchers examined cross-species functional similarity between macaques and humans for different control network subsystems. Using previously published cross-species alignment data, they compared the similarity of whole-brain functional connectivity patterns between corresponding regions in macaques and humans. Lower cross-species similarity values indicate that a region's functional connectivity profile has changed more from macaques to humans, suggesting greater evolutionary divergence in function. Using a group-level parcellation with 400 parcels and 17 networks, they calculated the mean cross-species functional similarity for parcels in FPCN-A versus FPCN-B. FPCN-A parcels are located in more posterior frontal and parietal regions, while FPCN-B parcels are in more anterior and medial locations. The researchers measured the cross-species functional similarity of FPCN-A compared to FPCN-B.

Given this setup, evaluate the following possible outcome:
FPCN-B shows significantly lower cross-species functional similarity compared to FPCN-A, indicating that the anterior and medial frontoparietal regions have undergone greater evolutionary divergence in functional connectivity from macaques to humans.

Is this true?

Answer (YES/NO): YES